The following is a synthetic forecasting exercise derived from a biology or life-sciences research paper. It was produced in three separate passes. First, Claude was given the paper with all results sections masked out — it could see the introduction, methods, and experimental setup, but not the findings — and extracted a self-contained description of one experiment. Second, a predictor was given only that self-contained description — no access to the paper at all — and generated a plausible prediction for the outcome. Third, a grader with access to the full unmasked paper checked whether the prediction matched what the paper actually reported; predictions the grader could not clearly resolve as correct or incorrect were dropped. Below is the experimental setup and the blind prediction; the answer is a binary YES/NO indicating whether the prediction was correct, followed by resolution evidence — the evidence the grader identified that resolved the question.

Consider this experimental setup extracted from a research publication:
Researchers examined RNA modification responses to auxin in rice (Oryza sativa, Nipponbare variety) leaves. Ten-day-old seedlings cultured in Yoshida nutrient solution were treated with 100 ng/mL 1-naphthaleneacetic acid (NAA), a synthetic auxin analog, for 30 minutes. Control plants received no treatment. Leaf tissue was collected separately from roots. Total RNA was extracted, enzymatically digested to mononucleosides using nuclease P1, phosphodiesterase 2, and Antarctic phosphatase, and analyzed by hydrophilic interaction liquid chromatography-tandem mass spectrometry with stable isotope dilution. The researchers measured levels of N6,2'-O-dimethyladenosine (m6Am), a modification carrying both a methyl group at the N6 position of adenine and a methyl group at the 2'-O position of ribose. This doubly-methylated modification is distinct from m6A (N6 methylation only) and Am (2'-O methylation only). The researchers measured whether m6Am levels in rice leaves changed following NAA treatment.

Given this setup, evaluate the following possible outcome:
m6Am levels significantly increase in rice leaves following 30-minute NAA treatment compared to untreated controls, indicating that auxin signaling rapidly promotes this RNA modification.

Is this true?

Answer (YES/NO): NO